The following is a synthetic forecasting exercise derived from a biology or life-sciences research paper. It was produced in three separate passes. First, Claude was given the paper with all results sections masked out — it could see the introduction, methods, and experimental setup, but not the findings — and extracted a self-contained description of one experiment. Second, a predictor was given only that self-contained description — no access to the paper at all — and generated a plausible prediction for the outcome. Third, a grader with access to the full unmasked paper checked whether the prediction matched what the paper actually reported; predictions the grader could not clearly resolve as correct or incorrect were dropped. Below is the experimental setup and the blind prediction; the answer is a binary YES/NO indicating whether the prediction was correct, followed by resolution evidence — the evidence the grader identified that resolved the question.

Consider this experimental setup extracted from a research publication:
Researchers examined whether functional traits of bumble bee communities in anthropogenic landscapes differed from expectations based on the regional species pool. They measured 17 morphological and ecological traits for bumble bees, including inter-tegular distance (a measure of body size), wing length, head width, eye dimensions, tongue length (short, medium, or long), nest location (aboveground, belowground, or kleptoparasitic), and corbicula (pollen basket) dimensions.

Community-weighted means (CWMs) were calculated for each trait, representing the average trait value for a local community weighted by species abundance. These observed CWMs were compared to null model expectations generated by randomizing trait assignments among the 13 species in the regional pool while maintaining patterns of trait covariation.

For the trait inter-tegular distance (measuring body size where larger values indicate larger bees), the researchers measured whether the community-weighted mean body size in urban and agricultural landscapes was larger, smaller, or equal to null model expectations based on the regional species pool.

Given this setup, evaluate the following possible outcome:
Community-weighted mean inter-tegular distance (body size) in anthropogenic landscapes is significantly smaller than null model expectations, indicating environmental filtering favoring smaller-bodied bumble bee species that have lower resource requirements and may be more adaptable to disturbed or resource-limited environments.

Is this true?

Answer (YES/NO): YES